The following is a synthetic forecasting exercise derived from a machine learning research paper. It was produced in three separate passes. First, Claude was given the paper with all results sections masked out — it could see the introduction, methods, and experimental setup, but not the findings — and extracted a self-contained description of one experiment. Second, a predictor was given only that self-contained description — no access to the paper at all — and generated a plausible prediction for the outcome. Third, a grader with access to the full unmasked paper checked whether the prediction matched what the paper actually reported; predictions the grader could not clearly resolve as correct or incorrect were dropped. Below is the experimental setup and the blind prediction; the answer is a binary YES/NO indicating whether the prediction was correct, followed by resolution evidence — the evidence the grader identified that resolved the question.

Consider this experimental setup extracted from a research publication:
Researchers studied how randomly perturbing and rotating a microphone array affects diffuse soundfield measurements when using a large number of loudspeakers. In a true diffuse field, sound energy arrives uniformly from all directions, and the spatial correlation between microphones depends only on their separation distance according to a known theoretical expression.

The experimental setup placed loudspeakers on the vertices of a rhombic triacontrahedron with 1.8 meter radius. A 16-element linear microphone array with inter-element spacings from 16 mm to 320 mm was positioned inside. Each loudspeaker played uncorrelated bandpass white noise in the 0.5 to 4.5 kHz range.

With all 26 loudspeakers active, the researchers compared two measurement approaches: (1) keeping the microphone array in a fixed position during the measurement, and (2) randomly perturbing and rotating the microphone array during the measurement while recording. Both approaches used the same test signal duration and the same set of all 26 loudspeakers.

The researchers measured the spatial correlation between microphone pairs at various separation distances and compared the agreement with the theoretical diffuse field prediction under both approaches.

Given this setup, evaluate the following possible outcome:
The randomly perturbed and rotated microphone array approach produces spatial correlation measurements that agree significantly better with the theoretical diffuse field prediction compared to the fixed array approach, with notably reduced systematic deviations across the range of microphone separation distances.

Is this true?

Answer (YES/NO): YES